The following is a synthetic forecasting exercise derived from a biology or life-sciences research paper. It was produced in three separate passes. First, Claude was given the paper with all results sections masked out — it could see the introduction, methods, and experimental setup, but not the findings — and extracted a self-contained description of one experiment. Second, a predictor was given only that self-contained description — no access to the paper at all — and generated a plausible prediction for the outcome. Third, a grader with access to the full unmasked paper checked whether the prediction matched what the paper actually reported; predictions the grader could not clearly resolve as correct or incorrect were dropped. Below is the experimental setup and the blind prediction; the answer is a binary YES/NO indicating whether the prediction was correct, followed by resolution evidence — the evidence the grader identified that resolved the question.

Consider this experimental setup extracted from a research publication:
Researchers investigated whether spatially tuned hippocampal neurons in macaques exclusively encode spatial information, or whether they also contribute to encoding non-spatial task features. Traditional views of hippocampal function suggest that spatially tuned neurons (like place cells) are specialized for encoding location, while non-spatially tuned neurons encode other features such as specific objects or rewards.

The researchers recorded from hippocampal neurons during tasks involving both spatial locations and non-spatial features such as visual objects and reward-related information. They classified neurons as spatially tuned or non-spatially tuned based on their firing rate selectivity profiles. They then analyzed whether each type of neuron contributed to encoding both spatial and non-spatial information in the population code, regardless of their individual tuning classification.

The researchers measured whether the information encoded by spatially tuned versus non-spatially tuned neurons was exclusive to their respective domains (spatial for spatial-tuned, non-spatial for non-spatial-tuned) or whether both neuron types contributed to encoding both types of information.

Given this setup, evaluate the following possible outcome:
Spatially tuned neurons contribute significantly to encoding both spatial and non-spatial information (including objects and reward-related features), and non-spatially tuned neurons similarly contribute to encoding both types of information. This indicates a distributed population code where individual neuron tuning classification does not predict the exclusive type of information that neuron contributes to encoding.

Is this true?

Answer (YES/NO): YES